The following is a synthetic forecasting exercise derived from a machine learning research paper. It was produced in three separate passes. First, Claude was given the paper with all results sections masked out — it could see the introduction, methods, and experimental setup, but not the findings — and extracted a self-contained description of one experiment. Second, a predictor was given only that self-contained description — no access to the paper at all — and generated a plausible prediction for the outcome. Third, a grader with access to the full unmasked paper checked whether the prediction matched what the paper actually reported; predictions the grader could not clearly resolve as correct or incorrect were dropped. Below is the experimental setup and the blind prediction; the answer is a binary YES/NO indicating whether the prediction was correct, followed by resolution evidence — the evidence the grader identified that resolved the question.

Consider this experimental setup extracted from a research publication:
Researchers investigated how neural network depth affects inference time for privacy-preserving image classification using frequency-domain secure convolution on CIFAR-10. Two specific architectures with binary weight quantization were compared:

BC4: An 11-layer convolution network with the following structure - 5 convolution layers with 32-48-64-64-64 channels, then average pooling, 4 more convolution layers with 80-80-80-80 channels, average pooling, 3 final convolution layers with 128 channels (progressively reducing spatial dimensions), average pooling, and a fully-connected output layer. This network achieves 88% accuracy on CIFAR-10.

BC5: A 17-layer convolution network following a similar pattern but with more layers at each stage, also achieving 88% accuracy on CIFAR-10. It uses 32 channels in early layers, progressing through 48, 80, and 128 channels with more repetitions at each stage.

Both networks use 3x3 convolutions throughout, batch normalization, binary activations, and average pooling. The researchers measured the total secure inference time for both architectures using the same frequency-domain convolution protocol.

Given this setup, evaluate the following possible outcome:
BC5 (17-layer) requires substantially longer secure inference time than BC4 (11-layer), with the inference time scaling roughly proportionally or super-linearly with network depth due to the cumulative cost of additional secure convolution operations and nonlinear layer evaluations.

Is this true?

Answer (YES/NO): NO